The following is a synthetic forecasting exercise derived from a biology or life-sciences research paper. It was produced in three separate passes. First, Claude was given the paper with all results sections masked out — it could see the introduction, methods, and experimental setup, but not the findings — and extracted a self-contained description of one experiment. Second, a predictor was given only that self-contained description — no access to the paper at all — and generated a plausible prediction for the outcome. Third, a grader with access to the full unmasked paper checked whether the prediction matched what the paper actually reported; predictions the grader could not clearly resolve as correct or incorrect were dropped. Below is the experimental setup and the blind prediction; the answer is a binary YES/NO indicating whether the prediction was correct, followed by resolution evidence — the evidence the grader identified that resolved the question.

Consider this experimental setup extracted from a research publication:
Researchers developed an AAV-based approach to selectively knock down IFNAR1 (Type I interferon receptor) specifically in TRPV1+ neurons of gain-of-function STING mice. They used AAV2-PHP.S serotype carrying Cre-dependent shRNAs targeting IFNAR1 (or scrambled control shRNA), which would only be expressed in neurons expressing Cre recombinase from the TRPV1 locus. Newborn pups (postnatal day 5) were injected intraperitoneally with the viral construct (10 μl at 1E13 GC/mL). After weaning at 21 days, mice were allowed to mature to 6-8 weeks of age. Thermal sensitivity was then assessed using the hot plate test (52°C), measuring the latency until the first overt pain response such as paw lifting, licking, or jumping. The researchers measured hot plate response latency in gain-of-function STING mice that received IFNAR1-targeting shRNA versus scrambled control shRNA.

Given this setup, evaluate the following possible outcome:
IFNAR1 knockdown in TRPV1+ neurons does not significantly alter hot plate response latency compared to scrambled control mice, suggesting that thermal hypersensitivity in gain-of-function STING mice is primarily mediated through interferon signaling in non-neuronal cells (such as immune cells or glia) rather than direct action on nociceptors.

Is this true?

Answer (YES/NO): NO